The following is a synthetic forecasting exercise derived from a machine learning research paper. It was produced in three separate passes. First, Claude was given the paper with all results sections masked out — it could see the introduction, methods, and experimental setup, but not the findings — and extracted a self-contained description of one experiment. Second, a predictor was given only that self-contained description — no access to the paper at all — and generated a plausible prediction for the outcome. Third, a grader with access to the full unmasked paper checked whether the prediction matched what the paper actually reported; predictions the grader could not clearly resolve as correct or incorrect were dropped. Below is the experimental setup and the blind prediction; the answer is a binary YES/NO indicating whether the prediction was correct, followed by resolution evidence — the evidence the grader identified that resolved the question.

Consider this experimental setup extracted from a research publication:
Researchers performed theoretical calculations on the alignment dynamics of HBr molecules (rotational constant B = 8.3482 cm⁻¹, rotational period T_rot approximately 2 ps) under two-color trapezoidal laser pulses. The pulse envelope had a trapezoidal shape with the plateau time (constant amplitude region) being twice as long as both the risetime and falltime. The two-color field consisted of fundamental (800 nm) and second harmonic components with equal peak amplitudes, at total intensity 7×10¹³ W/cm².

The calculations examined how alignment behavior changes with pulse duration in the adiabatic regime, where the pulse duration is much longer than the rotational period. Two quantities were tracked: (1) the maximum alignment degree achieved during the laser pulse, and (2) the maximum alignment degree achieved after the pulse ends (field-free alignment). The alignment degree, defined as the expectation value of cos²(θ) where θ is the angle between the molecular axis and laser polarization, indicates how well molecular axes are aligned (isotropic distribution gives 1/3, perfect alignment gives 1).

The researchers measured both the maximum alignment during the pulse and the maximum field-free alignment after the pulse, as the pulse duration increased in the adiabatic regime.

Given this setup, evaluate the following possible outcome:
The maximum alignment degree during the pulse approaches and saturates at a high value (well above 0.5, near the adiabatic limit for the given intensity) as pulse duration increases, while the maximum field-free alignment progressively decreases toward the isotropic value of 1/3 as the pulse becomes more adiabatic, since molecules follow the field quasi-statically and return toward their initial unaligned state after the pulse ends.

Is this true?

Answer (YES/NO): NO